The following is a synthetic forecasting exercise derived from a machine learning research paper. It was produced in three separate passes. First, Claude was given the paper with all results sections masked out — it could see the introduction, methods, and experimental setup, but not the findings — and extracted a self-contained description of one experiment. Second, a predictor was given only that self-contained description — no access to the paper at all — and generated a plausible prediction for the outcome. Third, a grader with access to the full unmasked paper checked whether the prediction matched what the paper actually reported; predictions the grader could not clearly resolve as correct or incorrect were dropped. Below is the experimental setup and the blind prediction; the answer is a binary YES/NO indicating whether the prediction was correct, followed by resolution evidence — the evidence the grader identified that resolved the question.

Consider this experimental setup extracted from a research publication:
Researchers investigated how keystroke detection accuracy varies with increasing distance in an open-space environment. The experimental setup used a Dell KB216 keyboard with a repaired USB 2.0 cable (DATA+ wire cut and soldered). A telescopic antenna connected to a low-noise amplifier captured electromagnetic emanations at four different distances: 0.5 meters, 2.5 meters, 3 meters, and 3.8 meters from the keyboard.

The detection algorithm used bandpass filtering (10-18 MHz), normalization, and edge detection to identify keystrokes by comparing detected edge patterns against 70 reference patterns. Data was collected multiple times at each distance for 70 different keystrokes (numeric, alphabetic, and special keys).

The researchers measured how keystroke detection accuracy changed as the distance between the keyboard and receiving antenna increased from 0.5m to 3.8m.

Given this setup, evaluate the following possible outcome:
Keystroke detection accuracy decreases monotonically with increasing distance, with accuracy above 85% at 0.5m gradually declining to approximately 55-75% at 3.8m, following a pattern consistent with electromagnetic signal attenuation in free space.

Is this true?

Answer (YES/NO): NO